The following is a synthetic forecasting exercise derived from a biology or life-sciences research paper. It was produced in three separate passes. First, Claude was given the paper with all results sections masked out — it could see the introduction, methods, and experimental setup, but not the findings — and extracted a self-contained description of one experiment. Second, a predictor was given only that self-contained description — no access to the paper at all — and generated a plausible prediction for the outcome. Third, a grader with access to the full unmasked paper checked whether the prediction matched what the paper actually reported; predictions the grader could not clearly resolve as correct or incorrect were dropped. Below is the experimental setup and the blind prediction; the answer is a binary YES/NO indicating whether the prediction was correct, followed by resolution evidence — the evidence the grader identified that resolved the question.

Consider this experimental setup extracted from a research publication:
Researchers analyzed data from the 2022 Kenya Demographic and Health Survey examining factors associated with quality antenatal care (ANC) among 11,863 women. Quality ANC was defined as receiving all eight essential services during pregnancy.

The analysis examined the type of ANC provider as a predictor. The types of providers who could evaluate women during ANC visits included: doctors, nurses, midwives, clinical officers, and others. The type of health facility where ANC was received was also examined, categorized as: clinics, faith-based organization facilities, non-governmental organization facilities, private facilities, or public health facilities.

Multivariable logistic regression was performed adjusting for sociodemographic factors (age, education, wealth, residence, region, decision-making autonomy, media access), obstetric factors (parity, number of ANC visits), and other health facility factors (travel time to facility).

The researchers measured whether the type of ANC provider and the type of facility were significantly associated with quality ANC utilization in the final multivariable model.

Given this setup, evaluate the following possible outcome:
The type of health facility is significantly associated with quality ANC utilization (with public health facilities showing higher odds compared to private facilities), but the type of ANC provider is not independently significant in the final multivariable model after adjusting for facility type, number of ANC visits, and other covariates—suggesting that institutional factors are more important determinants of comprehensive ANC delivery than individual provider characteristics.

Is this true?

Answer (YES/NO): NO